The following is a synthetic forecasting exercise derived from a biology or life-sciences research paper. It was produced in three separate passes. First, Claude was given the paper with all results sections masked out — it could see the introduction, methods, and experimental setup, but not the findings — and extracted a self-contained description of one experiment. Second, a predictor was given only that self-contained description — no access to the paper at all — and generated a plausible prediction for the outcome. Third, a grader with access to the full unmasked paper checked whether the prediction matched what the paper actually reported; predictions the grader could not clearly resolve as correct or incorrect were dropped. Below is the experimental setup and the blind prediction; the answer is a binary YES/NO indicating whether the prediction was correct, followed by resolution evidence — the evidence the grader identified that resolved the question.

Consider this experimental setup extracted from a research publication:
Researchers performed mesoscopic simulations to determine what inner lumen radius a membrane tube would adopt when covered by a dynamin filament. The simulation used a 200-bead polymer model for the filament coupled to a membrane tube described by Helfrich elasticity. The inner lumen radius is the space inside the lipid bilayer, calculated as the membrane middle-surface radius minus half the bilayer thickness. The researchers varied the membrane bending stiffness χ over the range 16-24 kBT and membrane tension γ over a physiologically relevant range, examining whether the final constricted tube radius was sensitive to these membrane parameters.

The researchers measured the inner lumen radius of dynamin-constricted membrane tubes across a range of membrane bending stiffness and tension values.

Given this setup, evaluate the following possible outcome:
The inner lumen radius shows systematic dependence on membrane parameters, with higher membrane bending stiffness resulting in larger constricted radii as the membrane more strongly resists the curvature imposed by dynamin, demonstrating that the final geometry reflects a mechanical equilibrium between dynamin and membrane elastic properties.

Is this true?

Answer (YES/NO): NO